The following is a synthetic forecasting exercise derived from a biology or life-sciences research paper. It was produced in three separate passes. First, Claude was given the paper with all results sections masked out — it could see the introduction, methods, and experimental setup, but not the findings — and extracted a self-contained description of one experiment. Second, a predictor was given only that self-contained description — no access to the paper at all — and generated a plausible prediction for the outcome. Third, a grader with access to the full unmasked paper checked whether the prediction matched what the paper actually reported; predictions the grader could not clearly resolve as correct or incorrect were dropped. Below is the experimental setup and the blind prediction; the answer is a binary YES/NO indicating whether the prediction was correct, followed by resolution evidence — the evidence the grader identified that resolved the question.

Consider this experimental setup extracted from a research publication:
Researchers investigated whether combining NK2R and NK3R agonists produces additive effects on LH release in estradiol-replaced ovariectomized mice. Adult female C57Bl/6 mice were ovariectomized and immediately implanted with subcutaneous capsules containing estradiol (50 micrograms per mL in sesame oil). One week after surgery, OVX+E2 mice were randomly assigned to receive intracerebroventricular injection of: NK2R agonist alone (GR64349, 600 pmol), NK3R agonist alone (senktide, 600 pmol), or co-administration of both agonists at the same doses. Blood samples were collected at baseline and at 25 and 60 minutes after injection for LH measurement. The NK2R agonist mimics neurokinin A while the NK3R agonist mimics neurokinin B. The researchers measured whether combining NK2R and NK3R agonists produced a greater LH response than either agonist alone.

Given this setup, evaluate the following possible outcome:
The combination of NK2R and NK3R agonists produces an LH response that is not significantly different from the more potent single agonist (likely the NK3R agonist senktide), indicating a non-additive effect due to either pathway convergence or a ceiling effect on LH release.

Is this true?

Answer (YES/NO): YES